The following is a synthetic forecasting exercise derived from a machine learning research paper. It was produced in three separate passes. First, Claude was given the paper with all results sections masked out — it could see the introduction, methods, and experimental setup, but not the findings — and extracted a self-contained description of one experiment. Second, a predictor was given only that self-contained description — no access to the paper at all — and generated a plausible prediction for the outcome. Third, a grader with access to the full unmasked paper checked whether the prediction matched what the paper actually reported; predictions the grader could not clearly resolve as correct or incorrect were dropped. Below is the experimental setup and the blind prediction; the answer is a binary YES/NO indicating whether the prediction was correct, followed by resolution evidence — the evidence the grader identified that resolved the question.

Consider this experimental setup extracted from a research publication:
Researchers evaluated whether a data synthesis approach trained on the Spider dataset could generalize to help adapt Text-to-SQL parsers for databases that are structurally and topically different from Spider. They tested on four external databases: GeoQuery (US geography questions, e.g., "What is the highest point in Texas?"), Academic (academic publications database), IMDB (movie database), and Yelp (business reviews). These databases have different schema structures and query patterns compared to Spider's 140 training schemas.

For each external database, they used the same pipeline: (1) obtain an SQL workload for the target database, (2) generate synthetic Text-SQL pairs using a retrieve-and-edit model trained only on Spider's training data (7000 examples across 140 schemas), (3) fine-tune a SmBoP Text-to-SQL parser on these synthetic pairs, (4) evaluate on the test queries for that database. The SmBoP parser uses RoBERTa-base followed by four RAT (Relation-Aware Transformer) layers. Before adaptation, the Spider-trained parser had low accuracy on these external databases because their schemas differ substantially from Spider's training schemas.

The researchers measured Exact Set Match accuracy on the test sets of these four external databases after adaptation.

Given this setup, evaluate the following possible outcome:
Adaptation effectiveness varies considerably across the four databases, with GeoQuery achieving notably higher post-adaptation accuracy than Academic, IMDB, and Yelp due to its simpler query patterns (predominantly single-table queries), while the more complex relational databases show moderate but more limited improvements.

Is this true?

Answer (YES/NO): NO